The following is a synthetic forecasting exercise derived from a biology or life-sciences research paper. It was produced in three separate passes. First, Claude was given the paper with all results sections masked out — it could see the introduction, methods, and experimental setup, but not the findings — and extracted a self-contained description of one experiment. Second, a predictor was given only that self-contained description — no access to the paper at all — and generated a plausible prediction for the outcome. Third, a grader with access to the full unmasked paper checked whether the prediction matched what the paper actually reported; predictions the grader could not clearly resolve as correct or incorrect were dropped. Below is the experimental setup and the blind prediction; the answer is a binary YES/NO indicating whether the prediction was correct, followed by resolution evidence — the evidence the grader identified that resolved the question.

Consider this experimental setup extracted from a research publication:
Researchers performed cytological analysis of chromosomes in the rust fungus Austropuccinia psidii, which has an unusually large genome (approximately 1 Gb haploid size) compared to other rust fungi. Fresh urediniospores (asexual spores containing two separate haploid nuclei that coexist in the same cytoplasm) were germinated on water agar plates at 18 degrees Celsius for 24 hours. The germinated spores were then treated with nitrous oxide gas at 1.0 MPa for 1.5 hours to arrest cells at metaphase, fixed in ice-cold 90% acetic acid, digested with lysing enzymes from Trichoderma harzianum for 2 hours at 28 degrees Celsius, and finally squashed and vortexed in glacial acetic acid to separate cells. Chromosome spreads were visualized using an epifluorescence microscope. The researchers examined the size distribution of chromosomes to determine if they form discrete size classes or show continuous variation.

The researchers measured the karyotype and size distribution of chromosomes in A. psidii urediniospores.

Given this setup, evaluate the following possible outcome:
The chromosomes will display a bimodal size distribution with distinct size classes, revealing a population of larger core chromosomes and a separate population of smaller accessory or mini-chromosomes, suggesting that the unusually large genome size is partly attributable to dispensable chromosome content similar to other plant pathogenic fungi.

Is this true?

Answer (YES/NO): NO